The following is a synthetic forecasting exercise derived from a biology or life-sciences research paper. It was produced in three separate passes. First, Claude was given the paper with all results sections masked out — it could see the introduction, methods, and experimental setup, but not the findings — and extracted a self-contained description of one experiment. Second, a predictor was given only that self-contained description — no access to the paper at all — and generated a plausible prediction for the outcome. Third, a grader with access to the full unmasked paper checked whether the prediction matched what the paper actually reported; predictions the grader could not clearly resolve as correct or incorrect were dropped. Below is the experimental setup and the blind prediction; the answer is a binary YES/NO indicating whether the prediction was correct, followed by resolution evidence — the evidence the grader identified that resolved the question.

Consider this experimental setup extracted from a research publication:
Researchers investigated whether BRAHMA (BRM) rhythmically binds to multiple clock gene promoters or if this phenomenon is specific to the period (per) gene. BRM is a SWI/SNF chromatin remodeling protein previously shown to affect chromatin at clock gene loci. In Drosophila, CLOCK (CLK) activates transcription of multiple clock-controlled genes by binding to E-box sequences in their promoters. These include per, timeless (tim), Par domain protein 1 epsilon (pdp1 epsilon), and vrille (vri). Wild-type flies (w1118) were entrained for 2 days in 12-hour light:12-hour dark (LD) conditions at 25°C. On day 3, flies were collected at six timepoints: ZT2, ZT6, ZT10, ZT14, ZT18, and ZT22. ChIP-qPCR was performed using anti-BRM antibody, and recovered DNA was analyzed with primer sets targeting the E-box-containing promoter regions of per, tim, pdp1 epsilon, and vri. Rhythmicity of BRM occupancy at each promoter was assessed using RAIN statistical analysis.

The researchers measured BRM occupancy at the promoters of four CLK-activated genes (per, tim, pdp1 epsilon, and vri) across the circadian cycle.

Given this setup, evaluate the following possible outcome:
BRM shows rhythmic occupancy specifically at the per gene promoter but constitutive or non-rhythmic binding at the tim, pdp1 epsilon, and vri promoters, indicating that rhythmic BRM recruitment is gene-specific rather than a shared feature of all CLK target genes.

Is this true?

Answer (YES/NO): NO